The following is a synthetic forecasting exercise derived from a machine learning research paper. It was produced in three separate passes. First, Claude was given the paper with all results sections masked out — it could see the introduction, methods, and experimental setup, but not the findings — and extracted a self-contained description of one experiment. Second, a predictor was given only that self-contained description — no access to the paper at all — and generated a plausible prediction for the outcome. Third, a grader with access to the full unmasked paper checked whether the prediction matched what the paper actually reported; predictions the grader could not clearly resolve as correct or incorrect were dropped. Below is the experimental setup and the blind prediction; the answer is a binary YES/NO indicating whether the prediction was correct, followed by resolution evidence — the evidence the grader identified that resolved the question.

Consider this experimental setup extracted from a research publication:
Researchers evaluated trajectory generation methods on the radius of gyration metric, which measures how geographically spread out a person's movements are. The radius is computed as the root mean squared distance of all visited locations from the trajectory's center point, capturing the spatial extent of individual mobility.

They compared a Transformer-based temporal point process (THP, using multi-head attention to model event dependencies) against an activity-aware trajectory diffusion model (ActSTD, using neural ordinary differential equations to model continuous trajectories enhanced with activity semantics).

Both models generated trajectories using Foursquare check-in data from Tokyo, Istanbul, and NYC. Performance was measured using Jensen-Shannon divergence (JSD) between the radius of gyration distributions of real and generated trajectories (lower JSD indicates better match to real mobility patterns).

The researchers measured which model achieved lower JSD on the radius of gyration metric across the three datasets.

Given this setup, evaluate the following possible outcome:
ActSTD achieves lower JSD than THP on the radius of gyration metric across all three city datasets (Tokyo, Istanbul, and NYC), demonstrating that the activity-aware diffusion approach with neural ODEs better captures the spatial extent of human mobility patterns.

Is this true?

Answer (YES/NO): NO